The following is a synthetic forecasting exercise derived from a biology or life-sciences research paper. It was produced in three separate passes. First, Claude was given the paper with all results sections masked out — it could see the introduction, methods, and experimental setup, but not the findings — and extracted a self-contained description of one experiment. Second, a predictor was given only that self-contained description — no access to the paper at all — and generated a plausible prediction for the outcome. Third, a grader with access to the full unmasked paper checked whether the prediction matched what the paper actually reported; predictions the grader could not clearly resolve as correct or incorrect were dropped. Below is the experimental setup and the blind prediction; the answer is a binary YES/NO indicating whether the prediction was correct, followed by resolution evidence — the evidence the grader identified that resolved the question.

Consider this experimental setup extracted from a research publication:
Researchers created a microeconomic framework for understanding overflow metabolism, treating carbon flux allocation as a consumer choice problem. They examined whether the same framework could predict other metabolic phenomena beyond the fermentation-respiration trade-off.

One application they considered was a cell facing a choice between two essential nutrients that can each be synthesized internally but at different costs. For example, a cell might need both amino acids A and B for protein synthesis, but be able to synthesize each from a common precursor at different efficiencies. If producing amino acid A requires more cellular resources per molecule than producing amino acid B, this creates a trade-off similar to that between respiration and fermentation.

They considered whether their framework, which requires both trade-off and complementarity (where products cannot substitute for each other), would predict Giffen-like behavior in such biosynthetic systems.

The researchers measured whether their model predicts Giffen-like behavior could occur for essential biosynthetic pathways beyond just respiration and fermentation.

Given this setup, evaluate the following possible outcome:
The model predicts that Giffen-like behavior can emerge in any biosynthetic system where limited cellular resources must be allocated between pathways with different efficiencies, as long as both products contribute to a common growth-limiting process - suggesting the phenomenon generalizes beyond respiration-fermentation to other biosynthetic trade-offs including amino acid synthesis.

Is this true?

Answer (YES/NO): YES